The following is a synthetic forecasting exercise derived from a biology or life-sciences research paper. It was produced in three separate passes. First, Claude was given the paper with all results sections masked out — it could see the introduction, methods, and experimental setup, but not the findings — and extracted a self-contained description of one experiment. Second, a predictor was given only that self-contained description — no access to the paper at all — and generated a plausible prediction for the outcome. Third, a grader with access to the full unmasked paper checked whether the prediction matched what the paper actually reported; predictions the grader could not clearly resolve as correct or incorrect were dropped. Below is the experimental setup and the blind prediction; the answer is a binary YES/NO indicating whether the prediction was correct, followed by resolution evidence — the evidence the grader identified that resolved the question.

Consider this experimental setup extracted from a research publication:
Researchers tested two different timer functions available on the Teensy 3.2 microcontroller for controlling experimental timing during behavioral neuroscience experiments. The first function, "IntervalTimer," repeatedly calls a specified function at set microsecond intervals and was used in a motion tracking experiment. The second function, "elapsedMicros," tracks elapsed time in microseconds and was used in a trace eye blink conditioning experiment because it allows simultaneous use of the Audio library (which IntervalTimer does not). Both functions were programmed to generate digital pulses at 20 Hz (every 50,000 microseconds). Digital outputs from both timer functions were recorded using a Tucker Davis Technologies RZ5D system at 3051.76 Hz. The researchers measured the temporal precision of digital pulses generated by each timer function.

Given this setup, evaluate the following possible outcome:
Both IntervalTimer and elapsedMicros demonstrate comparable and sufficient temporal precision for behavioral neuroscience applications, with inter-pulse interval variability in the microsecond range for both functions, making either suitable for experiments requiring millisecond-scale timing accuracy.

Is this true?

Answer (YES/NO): YES